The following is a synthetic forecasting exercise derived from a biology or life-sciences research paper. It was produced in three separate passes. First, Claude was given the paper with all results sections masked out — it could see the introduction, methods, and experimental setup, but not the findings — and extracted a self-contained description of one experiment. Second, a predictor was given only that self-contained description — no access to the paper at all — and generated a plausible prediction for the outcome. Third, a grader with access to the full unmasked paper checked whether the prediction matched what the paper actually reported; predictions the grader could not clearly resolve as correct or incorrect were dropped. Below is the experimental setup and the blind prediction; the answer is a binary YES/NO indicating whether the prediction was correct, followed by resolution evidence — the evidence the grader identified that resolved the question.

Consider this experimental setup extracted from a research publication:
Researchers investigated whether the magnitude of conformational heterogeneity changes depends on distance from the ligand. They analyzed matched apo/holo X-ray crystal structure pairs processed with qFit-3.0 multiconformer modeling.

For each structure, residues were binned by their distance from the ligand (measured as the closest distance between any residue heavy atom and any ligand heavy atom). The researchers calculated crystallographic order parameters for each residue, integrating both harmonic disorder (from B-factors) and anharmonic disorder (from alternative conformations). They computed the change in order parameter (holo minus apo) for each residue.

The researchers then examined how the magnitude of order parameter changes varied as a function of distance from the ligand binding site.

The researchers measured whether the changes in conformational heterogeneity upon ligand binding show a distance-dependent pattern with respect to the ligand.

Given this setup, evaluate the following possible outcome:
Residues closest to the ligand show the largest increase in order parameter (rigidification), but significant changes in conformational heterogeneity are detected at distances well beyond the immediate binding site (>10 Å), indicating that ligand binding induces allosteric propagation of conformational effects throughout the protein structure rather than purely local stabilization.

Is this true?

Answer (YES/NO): YES